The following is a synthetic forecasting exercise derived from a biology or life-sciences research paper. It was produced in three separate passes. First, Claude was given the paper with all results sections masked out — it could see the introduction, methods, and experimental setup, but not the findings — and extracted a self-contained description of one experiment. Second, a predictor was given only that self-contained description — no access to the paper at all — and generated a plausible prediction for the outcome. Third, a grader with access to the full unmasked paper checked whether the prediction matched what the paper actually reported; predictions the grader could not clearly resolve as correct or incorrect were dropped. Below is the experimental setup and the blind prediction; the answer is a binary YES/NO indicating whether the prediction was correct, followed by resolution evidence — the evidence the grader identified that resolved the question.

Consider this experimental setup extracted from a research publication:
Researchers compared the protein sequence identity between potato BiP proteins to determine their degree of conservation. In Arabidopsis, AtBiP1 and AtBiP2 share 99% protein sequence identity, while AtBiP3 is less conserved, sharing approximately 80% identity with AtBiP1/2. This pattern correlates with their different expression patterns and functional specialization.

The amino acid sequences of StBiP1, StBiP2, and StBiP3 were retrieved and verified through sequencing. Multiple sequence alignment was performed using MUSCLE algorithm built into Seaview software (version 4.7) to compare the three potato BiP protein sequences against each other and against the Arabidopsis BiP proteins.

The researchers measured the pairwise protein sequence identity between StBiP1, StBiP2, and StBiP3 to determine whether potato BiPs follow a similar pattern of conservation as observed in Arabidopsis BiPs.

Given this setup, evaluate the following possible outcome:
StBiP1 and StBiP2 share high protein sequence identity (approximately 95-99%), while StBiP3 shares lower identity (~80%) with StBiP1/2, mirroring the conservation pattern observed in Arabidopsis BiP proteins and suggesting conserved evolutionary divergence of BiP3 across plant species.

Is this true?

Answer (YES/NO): NO